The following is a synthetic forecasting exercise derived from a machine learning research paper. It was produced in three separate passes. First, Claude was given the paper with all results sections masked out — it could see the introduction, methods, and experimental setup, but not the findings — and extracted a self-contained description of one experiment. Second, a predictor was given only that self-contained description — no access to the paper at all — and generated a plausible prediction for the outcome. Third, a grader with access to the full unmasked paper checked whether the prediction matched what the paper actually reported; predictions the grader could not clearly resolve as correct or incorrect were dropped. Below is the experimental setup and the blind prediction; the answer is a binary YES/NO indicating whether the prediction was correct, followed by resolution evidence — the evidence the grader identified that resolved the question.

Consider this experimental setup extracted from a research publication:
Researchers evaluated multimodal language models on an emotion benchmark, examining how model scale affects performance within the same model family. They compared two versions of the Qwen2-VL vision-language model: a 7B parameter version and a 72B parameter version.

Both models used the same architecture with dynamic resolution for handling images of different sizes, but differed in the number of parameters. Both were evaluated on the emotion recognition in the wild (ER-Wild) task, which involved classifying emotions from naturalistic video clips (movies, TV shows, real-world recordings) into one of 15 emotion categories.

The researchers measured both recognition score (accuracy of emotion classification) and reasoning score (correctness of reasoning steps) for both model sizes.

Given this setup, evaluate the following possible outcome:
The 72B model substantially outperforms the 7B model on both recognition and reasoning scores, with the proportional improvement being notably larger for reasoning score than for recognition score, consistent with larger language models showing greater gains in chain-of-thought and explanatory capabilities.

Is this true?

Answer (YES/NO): NO